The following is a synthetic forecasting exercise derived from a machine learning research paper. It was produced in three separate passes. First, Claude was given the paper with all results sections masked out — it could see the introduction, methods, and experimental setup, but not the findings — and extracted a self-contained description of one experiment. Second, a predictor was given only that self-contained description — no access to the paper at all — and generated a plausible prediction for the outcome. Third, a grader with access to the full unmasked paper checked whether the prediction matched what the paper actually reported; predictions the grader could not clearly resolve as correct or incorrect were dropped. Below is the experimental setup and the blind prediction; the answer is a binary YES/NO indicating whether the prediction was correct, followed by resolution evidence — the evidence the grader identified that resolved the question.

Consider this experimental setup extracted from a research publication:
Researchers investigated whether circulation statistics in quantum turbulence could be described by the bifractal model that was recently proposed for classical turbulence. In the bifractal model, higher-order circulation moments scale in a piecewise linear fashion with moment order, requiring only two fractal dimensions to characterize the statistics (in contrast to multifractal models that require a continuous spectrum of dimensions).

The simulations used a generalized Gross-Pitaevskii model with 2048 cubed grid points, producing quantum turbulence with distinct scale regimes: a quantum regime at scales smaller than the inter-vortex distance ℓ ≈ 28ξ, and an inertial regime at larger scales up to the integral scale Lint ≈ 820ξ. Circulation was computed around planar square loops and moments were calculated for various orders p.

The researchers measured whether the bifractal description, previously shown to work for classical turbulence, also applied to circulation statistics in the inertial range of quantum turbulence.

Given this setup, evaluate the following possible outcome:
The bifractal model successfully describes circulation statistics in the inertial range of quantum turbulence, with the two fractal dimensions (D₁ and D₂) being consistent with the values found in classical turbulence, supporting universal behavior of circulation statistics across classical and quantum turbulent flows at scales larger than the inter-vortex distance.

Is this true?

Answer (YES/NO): YES